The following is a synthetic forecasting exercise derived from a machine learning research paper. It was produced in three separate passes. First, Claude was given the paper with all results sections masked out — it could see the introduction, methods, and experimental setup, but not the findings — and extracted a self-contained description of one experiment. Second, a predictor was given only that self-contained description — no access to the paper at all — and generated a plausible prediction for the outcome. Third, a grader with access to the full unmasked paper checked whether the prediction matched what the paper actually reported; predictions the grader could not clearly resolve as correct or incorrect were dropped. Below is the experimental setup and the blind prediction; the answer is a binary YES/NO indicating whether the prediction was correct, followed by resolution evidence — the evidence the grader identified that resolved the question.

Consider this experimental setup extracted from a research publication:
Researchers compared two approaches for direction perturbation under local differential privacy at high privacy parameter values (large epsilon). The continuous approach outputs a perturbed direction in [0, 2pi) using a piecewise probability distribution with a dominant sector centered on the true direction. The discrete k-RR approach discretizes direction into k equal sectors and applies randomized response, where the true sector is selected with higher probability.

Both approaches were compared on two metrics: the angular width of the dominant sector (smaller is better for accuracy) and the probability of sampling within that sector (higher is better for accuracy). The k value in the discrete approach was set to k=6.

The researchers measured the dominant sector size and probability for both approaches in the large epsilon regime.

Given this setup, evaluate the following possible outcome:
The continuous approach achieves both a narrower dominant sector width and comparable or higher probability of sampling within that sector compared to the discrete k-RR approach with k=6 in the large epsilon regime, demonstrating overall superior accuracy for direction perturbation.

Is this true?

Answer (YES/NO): YES